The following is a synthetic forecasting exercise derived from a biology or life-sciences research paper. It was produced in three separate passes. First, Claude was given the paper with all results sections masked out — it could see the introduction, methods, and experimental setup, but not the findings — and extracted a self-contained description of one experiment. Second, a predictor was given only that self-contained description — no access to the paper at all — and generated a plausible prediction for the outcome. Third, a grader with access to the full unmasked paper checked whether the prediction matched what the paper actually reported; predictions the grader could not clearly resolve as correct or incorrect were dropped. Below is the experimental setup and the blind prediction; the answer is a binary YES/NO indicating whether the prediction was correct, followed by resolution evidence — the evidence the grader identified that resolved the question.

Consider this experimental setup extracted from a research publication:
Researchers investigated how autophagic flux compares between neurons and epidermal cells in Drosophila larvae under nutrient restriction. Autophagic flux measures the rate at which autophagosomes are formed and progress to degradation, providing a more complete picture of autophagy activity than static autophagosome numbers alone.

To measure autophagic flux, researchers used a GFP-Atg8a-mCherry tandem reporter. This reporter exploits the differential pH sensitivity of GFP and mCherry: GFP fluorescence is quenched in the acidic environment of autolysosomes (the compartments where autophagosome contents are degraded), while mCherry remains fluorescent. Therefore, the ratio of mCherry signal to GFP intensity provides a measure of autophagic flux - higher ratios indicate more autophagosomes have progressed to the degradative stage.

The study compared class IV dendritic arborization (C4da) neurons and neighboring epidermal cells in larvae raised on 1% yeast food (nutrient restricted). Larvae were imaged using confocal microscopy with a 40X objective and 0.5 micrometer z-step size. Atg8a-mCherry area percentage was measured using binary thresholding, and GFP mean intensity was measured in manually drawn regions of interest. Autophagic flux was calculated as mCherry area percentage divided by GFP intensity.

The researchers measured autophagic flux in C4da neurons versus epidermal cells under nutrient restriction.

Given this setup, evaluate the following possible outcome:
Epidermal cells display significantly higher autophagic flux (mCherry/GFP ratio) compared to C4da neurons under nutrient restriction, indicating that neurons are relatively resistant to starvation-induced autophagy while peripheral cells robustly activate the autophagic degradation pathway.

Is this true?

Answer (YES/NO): YES